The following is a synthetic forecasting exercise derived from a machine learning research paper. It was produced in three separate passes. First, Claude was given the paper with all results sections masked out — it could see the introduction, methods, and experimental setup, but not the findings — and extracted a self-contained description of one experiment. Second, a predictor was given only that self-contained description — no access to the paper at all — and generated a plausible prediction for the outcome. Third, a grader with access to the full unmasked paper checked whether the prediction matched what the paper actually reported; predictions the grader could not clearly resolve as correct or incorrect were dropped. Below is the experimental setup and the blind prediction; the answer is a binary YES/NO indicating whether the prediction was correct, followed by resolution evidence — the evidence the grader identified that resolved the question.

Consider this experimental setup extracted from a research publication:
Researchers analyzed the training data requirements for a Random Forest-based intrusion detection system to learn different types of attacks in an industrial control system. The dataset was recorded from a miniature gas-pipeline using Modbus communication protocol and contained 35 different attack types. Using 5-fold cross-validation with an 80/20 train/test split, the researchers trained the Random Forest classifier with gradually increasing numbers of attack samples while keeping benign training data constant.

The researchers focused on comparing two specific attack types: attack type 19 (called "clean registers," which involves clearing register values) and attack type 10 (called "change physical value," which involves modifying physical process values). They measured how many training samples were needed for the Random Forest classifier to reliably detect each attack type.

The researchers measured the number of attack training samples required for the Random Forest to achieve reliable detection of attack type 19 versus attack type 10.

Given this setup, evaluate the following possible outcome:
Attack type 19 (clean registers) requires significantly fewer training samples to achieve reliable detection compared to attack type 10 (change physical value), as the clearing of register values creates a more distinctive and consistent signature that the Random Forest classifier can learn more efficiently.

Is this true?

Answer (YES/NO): YES